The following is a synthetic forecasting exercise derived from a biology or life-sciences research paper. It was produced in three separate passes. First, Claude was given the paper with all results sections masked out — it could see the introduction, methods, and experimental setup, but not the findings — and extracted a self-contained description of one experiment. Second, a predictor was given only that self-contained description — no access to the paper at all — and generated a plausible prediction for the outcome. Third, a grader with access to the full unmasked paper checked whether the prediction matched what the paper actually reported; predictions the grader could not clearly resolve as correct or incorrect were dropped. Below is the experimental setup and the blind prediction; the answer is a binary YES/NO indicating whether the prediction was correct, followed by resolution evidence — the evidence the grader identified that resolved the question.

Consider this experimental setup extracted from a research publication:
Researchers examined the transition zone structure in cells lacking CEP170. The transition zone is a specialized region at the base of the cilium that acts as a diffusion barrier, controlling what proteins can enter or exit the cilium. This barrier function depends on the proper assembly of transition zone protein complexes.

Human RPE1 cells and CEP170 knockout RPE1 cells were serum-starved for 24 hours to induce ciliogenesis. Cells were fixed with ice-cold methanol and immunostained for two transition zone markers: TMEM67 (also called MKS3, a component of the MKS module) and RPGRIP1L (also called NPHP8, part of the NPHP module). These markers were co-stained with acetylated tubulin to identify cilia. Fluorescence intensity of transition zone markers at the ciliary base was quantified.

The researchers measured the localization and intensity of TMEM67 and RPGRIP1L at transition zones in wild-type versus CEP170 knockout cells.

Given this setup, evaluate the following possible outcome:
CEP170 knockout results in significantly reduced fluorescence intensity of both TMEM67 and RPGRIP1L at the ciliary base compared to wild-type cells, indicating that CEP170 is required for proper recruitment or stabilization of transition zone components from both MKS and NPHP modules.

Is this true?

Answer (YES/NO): NO